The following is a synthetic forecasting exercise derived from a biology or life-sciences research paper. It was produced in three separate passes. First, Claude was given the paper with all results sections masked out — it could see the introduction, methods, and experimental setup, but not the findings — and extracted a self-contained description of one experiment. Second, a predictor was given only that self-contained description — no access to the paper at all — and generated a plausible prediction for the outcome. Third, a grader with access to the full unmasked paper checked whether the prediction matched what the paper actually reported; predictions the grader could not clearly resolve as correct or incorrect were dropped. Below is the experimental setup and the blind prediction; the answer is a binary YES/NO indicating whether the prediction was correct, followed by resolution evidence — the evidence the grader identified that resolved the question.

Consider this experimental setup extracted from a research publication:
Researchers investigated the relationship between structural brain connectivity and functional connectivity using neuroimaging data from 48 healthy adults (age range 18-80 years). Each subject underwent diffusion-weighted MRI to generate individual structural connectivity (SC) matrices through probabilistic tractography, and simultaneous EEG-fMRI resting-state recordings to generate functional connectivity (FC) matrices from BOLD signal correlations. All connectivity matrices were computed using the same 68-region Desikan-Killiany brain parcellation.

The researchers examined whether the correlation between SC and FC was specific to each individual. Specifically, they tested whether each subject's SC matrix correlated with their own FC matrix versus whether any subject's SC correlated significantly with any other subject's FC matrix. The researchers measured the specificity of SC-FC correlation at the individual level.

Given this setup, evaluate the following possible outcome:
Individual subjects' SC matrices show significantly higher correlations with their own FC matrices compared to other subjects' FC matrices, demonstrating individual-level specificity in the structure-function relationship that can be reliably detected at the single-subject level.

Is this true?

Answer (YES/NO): NO